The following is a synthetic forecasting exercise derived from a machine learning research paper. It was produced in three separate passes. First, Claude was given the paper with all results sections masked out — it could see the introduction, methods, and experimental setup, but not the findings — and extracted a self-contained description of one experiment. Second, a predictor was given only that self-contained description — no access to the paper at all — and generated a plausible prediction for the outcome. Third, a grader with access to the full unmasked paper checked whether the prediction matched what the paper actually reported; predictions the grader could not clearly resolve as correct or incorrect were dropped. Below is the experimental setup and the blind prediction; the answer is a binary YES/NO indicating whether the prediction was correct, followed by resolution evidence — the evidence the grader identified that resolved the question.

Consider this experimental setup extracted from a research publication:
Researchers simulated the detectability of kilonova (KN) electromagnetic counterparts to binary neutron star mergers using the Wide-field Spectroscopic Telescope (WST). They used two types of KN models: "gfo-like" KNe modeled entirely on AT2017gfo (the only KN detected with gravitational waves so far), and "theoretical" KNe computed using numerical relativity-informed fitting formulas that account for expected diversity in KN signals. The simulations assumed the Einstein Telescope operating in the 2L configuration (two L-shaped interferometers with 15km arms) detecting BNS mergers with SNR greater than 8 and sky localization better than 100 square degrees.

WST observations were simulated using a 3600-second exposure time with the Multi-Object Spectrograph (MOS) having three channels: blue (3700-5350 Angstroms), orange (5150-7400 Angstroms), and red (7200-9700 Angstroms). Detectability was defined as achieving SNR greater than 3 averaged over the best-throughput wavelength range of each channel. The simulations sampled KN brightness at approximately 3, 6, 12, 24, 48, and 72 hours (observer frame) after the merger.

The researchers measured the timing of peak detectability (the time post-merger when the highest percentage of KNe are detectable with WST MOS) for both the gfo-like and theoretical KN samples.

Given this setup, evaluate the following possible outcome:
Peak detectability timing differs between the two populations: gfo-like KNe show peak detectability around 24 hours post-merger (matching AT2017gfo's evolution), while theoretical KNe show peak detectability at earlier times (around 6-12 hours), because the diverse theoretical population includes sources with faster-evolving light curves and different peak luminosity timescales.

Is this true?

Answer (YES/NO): NO